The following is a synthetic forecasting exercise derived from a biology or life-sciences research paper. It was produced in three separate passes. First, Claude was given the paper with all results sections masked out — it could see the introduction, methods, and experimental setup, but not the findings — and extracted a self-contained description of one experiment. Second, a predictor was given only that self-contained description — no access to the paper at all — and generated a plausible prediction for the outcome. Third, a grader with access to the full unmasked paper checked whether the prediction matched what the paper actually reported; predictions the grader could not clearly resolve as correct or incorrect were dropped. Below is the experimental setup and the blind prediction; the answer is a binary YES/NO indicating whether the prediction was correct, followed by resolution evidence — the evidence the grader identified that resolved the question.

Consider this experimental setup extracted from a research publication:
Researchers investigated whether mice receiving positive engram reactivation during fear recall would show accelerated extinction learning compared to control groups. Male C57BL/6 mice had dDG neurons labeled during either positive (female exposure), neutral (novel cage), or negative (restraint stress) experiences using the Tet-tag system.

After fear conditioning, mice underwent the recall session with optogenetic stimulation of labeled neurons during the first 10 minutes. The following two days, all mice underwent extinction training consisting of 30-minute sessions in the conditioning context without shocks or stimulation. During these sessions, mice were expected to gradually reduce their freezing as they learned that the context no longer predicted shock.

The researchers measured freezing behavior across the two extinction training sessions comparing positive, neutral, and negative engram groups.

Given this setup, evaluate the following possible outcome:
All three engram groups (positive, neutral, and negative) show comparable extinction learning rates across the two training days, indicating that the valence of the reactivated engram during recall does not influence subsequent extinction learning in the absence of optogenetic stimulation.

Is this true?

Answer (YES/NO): NO